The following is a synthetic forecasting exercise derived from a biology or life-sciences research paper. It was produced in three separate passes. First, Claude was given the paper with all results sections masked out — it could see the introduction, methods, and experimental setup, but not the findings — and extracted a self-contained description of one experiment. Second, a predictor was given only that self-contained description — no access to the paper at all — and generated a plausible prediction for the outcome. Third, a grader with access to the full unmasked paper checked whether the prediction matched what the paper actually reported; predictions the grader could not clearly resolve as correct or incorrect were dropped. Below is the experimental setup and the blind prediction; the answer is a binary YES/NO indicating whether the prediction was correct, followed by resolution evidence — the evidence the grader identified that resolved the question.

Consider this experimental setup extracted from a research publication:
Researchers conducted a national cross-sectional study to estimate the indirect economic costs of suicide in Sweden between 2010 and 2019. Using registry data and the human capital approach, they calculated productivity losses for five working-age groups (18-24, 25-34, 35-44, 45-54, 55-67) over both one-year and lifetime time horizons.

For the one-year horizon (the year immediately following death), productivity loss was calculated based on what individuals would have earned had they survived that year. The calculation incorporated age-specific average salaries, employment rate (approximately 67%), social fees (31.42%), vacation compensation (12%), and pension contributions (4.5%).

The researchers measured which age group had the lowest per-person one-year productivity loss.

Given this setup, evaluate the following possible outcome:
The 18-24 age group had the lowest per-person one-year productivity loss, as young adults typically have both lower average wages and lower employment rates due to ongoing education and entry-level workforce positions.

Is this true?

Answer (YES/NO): YES